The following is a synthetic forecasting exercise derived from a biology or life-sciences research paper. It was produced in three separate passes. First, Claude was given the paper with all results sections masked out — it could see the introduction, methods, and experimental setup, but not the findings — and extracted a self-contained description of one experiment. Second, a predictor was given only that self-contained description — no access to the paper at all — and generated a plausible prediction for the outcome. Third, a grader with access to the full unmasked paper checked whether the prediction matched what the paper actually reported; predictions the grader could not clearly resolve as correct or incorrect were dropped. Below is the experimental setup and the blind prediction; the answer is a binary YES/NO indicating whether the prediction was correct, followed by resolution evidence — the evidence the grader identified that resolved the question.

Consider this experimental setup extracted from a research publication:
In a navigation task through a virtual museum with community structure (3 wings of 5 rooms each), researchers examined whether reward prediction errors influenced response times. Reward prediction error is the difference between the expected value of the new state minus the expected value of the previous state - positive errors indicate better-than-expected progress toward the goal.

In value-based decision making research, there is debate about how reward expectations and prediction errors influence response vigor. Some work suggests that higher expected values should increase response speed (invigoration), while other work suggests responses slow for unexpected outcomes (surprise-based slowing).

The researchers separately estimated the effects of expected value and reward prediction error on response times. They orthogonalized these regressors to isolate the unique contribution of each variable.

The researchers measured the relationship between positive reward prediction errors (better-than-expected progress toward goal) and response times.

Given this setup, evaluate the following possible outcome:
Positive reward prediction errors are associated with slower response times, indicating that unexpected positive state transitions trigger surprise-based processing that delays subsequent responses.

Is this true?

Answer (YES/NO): NO